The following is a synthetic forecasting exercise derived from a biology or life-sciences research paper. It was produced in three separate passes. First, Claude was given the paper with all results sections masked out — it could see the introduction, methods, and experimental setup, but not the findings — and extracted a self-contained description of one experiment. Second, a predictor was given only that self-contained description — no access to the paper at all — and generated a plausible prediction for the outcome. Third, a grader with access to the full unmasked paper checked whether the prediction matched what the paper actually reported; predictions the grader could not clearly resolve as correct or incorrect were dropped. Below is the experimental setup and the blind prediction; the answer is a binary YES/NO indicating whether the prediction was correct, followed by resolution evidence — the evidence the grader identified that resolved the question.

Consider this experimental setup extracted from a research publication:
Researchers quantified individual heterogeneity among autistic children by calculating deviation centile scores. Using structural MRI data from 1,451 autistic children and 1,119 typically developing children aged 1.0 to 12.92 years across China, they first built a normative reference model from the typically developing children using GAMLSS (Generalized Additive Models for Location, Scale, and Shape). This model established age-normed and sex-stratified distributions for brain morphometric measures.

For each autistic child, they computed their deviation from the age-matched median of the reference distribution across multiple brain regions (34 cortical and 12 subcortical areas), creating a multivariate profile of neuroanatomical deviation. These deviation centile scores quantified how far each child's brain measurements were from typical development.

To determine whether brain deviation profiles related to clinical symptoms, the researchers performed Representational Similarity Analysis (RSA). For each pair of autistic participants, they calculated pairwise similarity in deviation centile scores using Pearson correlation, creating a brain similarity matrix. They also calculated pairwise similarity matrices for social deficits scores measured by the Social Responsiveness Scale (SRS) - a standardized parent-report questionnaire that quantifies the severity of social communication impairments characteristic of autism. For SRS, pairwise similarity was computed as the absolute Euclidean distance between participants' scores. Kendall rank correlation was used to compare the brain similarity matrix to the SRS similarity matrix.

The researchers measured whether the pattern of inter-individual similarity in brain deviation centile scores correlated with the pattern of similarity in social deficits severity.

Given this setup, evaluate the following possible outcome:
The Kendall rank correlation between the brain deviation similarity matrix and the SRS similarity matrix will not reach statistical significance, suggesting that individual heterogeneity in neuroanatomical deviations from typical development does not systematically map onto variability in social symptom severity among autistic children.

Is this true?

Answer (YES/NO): NO